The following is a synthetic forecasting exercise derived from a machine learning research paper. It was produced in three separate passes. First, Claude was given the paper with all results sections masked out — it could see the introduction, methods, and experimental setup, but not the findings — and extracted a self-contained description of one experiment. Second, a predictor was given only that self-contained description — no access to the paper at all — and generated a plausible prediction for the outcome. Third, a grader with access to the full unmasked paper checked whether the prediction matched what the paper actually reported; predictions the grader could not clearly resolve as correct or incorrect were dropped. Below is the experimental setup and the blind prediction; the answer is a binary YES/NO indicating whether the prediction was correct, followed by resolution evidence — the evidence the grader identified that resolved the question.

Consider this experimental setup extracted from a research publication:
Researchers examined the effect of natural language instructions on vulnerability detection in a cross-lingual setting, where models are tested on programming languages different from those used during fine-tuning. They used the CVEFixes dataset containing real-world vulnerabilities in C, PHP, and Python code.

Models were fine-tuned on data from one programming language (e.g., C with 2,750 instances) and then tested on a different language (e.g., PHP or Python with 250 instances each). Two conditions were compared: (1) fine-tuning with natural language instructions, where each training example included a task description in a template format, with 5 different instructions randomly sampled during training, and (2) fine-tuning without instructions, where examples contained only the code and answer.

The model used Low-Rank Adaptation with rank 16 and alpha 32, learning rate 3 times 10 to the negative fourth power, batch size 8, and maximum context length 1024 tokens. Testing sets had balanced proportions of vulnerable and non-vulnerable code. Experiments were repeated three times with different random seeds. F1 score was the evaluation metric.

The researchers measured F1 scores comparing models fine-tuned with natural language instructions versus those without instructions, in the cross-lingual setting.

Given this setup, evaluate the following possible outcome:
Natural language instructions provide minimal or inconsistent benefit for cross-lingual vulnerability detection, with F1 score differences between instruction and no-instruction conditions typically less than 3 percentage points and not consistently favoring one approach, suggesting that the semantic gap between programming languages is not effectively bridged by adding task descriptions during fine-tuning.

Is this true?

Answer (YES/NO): NO